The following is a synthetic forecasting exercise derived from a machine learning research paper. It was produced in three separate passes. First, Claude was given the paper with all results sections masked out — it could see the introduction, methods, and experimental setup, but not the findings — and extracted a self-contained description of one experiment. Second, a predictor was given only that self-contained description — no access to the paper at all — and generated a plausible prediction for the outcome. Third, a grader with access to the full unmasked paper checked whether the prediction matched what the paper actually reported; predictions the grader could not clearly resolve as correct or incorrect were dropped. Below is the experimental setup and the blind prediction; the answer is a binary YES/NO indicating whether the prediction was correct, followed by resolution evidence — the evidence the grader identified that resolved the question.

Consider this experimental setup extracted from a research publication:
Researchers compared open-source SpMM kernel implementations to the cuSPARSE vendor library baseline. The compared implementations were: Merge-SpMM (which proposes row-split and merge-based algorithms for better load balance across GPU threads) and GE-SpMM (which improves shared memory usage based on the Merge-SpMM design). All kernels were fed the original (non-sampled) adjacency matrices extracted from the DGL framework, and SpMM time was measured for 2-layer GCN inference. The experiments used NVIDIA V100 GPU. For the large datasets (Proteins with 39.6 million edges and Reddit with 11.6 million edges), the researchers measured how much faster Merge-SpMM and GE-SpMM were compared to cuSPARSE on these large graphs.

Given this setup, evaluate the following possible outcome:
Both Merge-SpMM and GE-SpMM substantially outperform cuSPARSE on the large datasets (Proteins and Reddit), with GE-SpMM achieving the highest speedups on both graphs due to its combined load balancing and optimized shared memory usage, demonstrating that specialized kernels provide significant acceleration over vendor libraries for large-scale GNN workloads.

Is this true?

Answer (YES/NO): NO